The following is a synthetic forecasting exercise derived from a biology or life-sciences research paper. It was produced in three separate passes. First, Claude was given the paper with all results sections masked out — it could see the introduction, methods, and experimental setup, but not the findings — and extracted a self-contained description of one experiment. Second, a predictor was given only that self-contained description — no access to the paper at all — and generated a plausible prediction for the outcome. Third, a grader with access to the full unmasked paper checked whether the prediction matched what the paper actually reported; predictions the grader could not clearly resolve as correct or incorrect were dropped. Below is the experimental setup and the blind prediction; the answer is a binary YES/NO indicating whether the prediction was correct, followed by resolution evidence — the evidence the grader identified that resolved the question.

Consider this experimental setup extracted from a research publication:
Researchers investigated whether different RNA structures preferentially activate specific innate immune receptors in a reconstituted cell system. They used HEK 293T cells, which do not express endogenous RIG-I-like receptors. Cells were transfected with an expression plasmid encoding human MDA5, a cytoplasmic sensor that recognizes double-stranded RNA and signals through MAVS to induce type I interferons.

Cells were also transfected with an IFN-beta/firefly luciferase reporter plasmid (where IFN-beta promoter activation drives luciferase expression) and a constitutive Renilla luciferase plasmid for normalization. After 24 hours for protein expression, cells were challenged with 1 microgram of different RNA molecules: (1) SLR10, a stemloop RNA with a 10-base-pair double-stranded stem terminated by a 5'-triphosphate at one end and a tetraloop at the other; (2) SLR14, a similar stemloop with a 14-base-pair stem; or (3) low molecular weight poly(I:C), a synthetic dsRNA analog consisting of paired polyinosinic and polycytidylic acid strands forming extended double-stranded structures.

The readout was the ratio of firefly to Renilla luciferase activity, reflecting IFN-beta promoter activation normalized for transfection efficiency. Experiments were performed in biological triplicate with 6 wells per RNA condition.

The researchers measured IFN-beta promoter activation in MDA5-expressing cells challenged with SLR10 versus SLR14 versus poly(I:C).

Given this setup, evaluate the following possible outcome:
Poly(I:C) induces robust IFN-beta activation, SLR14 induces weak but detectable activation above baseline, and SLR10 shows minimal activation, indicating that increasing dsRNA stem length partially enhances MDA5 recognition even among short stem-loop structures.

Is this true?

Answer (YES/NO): NO